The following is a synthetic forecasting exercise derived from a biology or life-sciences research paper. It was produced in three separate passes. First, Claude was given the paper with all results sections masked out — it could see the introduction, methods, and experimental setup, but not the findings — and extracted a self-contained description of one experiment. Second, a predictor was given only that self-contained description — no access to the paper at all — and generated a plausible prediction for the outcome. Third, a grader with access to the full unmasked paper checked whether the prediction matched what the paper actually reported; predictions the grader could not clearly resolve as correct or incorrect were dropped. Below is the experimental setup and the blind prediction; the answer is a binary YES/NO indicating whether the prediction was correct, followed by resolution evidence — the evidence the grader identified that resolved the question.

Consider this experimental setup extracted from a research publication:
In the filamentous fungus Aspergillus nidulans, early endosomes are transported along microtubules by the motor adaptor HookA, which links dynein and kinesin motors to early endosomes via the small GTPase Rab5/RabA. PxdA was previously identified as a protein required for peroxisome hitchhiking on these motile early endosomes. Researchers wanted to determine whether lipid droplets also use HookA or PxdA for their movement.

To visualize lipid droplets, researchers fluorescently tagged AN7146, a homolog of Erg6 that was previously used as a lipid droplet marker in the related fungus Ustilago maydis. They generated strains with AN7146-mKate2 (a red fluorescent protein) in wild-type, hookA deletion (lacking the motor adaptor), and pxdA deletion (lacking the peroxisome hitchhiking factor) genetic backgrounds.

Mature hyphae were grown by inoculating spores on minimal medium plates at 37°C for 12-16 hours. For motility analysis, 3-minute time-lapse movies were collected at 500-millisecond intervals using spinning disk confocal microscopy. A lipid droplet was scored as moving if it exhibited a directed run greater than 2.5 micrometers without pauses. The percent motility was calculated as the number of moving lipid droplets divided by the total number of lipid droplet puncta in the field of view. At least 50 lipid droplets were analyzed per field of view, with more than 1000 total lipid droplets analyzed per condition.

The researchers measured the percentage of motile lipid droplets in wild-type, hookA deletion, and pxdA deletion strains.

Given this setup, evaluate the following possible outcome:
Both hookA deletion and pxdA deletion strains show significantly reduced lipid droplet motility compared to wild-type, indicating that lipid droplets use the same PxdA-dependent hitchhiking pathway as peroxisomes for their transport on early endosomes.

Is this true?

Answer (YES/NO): NO